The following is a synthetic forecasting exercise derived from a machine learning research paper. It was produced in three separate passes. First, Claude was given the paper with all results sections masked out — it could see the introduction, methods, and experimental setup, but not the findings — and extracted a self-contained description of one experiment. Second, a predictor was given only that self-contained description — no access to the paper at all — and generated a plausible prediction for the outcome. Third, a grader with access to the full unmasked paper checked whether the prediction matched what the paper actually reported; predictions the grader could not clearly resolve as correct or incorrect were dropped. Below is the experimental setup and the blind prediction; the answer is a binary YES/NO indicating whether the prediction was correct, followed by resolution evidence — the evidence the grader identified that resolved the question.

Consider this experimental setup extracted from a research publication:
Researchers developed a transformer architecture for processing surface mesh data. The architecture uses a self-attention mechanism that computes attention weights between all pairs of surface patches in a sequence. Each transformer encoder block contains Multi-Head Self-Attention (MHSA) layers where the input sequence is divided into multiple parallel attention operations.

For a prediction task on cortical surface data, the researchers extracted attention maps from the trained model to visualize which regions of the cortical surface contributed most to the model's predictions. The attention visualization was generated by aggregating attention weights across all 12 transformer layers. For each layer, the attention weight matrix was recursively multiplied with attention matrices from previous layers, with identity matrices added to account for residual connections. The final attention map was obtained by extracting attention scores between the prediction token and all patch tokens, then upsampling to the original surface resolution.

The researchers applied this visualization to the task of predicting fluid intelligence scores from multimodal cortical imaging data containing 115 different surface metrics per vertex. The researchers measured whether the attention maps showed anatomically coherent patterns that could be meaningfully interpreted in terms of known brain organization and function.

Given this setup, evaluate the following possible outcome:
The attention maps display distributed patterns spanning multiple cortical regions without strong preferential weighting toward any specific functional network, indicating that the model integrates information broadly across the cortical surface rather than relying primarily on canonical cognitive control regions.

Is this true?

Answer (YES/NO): NO